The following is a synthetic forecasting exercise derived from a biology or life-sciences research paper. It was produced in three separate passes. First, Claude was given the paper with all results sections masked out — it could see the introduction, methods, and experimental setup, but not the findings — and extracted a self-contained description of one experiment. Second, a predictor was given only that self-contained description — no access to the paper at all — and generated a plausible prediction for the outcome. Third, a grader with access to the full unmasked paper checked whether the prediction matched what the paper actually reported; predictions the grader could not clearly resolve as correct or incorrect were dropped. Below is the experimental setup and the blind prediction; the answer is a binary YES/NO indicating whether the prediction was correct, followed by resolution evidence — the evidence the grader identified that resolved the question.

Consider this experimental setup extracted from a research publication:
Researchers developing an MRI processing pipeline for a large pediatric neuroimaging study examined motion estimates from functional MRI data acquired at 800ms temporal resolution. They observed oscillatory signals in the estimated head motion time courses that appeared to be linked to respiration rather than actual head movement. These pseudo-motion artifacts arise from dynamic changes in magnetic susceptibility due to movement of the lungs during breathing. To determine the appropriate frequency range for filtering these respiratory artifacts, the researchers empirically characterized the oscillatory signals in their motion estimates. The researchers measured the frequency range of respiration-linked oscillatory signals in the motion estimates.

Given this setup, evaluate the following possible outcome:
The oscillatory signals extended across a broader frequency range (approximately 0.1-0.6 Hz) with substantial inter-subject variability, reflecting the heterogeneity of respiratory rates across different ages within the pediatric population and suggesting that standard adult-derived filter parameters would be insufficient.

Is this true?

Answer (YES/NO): NO